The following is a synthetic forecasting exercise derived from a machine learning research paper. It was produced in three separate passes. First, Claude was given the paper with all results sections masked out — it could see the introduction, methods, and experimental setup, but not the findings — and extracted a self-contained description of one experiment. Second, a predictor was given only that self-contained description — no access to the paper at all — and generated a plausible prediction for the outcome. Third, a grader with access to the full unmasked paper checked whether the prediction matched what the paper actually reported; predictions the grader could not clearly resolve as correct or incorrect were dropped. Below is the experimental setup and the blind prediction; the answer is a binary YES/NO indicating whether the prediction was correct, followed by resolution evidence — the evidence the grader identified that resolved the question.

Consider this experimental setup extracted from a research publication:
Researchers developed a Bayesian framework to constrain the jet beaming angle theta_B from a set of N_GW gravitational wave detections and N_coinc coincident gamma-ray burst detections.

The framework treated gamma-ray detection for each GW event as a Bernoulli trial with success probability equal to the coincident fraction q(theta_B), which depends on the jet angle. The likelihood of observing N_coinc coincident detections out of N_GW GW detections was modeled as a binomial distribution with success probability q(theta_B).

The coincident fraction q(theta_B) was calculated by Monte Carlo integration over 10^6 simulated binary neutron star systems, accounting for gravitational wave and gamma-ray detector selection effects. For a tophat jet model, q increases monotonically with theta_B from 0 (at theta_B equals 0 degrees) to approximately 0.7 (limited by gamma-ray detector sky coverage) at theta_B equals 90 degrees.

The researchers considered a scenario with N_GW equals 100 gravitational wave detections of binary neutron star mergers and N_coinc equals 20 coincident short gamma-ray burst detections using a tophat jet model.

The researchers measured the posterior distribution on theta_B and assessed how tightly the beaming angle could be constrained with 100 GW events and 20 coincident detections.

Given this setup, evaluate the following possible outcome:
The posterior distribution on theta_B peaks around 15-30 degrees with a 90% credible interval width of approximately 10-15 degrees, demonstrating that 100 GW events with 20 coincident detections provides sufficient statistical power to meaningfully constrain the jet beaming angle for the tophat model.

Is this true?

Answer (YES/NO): NO